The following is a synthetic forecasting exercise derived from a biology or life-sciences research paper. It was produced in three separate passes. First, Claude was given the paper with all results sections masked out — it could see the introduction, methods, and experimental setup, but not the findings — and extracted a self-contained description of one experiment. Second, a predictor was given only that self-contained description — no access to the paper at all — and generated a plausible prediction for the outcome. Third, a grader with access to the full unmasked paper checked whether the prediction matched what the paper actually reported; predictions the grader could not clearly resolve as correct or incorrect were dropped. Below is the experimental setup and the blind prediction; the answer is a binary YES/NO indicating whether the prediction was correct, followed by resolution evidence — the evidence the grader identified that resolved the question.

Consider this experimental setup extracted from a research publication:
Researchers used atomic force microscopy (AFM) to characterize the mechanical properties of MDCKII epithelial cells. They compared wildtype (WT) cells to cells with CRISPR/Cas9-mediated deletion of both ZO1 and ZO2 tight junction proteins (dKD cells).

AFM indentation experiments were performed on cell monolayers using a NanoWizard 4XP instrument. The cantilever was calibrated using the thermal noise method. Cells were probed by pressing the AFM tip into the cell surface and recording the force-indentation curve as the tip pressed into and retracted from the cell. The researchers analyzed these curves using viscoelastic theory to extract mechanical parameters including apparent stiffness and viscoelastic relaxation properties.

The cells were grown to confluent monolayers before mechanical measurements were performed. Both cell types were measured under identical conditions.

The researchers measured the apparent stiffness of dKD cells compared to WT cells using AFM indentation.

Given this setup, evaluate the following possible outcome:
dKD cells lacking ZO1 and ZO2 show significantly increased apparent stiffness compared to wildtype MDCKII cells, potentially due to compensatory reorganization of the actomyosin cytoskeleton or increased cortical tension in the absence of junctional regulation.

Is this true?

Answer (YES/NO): NO